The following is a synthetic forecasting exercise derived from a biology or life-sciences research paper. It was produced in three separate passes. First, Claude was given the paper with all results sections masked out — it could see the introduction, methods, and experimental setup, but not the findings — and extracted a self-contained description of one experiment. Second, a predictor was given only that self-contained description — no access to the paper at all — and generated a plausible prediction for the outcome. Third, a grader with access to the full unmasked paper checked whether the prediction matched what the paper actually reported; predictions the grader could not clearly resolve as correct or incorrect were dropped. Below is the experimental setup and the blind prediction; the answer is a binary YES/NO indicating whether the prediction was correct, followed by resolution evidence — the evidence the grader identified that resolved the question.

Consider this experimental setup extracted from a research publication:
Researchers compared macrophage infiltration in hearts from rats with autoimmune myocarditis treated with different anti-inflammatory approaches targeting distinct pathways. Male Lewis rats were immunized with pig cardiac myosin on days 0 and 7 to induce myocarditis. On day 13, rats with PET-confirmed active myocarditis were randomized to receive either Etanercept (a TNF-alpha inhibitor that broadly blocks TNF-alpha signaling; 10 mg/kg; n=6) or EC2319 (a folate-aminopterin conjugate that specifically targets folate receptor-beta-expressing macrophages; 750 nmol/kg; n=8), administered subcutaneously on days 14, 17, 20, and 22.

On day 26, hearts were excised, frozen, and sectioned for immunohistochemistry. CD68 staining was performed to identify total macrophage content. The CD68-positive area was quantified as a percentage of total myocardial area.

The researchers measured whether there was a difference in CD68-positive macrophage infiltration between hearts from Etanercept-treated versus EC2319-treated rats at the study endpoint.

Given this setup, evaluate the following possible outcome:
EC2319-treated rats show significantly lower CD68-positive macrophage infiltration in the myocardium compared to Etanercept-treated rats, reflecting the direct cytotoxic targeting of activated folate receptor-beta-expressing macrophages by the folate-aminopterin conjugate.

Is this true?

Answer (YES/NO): YES